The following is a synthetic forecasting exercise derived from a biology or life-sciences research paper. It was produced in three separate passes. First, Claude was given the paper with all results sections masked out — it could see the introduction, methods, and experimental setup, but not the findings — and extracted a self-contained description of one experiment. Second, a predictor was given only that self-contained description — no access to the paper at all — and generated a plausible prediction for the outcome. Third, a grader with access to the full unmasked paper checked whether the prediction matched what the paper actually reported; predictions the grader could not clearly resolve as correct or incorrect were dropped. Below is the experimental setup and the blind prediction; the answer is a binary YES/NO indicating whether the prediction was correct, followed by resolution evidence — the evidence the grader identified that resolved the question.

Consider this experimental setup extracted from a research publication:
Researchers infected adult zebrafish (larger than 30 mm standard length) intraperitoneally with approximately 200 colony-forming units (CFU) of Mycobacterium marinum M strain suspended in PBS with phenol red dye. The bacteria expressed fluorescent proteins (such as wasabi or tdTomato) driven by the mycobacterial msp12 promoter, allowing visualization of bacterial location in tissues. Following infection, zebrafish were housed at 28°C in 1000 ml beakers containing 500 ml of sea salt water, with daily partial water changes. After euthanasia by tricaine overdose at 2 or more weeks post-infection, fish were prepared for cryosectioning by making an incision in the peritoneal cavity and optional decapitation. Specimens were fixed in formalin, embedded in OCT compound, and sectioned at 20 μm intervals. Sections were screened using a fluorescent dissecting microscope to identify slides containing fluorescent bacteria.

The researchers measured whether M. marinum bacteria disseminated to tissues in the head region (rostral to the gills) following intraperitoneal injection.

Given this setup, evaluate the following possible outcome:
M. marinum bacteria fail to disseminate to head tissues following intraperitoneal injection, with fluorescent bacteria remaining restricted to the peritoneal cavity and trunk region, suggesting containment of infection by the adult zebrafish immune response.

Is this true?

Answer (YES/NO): YES